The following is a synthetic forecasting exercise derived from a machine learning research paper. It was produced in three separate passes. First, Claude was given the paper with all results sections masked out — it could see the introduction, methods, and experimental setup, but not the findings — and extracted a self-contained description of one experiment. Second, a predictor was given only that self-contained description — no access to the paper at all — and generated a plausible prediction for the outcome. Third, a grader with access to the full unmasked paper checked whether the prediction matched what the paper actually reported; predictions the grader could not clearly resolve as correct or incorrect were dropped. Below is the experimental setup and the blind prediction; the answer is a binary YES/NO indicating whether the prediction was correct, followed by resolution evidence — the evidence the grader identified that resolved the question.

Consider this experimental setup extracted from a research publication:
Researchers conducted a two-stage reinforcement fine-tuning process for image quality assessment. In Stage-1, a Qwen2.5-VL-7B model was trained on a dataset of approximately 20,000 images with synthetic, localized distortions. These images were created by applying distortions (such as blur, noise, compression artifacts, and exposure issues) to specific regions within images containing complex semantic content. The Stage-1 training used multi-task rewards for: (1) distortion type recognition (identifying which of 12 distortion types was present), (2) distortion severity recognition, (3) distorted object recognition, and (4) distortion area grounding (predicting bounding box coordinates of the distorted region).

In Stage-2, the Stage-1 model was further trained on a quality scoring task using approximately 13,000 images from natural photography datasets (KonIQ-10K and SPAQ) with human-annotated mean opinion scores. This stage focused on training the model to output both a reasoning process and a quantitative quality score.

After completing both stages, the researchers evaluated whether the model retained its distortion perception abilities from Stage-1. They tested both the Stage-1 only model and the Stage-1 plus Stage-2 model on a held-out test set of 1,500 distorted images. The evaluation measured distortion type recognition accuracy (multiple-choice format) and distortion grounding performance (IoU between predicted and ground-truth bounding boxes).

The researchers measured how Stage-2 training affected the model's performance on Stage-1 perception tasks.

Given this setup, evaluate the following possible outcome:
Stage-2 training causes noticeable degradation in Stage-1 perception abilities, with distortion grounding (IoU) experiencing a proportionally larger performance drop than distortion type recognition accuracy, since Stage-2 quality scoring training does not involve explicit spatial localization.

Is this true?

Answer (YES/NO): NO